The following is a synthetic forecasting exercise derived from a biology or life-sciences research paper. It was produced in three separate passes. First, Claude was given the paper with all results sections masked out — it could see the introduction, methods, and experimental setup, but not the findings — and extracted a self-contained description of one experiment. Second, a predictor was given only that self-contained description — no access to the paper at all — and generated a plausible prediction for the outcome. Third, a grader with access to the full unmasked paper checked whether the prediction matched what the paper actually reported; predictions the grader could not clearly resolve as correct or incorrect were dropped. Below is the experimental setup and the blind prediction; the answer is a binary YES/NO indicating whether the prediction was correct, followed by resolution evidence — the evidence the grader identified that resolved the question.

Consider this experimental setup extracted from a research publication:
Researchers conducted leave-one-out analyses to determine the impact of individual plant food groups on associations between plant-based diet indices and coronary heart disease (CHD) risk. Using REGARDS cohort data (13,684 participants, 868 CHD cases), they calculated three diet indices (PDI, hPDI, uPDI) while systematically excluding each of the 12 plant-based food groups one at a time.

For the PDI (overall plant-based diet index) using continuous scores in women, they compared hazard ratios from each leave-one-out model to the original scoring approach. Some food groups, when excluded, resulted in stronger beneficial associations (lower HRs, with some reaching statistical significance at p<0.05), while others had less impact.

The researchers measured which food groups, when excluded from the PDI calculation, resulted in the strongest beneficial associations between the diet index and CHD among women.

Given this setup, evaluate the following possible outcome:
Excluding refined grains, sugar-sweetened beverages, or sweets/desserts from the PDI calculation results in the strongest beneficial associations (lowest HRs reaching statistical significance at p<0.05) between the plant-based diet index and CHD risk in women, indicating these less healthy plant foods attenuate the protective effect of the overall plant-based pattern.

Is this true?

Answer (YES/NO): NO